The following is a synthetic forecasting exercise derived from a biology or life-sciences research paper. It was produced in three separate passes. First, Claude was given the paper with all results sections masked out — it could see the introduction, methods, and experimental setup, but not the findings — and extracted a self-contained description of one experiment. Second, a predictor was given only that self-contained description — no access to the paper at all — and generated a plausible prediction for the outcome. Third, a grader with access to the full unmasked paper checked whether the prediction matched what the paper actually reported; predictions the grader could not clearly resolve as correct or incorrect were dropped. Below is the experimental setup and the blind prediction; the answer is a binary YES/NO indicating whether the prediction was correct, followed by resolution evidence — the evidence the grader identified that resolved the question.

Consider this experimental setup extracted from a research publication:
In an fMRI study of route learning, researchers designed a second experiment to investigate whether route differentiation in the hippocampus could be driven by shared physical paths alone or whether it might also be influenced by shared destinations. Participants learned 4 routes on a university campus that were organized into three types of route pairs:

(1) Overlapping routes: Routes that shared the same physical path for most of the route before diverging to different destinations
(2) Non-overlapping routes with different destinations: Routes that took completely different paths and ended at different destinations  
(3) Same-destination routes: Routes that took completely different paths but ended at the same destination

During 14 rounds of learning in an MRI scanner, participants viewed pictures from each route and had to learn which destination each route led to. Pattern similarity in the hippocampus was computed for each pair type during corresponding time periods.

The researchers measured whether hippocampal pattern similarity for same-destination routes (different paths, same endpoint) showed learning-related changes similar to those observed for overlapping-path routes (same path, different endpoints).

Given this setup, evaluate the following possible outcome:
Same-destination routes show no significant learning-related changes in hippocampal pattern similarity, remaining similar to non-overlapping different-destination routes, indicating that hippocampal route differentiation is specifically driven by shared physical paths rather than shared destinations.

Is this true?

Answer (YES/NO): YES